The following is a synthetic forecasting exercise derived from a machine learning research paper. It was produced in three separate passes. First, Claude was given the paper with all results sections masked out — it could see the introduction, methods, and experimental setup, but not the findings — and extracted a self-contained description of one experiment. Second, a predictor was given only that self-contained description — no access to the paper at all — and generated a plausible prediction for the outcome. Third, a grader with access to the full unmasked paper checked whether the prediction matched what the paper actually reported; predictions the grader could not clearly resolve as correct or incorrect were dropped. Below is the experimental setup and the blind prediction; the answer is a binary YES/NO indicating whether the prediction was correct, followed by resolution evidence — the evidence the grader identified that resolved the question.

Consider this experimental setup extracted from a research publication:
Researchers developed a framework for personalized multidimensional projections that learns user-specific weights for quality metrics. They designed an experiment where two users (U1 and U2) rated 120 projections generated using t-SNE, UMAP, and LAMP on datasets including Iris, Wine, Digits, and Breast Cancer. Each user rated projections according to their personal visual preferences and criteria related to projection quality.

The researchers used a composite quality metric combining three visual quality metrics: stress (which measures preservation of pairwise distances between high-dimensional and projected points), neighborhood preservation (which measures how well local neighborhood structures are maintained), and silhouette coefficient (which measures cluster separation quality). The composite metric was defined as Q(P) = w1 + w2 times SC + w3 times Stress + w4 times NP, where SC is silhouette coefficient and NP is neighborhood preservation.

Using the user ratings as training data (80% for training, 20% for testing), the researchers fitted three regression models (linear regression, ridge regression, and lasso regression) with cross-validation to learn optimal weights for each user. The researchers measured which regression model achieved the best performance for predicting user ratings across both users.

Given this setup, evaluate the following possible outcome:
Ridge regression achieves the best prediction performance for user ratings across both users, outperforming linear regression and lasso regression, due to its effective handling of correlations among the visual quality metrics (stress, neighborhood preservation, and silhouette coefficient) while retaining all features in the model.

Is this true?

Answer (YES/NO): YES